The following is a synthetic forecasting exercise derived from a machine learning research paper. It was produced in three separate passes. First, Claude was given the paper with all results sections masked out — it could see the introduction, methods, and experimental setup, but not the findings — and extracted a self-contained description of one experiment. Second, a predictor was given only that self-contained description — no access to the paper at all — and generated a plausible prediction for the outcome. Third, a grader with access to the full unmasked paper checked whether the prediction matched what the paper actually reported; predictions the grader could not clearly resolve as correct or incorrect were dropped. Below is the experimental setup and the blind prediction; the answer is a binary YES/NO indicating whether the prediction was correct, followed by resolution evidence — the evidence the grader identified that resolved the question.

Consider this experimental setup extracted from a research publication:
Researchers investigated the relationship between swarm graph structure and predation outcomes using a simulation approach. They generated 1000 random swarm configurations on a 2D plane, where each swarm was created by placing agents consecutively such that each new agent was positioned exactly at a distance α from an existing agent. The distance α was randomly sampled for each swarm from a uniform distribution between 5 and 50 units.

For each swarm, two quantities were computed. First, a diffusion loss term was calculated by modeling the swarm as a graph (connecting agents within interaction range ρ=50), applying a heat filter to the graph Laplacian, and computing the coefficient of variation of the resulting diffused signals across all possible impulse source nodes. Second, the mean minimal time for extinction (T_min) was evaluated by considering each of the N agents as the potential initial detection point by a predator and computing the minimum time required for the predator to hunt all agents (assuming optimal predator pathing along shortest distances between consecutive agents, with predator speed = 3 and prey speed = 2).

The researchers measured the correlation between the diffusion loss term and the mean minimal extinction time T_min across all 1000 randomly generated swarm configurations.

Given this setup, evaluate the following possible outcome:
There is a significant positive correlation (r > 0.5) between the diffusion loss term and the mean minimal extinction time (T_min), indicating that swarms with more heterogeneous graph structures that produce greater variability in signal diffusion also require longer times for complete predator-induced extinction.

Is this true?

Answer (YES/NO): YES